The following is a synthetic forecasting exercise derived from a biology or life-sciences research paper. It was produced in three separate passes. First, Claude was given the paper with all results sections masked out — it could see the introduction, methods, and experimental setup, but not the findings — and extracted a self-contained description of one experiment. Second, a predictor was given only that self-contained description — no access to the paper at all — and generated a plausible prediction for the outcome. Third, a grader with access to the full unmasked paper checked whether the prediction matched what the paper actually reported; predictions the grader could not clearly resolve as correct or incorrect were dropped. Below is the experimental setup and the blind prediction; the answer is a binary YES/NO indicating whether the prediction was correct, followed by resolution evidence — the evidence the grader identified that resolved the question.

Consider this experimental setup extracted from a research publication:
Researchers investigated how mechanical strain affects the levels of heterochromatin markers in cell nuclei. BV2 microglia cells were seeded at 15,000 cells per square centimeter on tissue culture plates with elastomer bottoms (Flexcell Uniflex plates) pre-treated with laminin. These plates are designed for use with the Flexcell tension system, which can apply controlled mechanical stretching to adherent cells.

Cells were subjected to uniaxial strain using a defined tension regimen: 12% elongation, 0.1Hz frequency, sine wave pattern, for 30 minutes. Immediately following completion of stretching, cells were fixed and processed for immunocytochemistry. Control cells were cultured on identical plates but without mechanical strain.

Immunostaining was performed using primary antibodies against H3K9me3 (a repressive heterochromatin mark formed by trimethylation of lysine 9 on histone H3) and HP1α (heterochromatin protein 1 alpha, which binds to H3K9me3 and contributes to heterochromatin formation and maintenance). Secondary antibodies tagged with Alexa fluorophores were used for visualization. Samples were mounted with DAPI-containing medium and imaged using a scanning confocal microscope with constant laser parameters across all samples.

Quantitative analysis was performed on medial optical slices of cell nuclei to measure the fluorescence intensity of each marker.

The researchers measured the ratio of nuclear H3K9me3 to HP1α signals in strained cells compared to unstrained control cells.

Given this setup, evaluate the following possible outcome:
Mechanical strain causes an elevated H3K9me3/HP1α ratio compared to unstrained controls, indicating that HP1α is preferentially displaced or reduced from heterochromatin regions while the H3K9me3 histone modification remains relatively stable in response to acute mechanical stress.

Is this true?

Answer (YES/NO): NO